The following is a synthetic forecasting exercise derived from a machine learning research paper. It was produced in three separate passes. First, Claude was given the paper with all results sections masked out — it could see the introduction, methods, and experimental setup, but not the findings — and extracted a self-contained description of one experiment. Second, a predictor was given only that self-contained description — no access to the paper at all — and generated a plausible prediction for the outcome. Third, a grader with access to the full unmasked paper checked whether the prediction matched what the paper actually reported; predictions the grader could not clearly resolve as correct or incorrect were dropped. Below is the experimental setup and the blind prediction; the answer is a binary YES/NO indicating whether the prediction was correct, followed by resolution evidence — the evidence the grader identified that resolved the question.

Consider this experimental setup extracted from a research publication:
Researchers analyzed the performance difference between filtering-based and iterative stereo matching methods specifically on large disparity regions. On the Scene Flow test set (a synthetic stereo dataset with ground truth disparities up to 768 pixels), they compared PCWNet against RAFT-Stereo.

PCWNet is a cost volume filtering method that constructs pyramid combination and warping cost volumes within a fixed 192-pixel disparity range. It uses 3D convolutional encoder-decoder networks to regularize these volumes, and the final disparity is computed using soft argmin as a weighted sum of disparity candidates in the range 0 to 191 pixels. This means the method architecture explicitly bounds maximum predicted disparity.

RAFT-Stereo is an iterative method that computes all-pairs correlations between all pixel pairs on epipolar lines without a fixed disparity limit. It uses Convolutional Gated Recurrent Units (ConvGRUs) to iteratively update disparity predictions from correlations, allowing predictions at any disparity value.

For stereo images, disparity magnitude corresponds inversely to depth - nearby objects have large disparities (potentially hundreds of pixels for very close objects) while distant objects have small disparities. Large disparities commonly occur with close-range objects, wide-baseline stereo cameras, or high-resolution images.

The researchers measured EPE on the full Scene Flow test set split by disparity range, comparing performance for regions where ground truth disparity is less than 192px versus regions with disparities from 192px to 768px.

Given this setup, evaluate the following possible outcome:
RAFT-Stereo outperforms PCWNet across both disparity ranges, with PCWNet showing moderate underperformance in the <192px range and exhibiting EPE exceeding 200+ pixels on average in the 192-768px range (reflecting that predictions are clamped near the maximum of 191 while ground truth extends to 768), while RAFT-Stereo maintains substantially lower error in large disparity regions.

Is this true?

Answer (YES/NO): NO